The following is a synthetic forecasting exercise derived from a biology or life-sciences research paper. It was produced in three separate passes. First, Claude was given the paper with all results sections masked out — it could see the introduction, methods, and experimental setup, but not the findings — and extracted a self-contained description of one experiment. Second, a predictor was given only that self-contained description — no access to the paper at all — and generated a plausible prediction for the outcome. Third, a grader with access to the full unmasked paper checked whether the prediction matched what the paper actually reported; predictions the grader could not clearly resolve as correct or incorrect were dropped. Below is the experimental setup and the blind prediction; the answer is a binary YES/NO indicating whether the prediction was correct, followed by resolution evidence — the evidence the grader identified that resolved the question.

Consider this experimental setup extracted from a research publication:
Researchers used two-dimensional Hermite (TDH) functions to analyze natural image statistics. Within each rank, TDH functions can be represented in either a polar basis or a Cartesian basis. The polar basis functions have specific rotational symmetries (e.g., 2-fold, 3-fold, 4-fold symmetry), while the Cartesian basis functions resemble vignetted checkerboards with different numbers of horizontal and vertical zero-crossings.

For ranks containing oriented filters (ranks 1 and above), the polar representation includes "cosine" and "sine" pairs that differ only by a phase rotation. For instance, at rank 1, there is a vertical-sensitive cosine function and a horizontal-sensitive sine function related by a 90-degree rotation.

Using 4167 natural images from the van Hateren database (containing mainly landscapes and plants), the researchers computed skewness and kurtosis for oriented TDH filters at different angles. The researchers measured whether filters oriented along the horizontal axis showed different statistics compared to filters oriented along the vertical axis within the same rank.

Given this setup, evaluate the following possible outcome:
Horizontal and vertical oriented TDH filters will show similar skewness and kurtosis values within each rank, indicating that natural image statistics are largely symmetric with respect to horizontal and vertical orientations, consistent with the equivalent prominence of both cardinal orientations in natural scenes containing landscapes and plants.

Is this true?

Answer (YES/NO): YES